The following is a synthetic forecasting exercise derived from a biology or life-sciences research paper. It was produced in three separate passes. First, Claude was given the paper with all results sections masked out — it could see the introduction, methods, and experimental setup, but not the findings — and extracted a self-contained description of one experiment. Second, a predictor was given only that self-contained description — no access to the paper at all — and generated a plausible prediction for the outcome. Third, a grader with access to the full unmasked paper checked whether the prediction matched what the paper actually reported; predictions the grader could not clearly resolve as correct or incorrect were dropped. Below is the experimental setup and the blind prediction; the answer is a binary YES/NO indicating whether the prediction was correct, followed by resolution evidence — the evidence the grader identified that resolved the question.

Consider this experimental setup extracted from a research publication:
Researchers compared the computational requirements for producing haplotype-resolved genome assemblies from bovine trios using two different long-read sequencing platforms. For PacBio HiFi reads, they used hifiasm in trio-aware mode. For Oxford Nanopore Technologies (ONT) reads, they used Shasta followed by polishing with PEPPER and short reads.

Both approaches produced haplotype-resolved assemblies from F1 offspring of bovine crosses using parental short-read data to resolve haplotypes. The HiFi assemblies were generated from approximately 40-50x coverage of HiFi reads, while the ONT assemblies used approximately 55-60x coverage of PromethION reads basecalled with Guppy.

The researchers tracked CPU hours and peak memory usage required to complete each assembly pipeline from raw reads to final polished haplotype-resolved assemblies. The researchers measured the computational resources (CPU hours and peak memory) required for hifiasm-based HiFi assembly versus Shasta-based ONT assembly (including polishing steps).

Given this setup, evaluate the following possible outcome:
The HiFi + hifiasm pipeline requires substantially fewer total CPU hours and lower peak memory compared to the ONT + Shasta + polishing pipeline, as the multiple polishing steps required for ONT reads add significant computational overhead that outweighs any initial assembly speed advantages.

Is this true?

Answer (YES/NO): YES